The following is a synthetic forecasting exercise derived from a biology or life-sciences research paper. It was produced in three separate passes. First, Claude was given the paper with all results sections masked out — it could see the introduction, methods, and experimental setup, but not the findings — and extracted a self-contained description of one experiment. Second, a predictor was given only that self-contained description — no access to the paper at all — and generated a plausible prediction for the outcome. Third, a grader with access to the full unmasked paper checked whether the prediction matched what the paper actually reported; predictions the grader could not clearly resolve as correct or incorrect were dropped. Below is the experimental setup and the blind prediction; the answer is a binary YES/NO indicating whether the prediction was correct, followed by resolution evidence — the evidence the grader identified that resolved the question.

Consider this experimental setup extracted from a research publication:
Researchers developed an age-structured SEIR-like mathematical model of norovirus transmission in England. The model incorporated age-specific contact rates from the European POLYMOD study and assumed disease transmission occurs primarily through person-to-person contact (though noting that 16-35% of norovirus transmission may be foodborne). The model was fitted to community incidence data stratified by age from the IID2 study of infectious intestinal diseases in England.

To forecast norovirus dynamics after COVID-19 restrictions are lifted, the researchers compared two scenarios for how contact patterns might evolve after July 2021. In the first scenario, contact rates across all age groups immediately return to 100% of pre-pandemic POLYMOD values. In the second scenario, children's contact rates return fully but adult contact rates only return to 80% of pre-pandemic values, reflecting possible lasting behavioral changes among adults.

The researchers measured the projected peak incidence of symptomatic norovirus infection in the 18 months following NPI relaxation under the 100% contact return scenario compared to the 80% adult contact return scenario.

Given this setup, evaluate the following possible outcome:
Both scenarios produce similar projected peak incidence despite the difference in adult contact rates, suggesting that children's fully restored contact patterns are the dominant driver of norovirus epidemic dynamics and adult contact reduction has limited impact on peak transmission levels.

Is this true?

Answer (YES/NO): NO